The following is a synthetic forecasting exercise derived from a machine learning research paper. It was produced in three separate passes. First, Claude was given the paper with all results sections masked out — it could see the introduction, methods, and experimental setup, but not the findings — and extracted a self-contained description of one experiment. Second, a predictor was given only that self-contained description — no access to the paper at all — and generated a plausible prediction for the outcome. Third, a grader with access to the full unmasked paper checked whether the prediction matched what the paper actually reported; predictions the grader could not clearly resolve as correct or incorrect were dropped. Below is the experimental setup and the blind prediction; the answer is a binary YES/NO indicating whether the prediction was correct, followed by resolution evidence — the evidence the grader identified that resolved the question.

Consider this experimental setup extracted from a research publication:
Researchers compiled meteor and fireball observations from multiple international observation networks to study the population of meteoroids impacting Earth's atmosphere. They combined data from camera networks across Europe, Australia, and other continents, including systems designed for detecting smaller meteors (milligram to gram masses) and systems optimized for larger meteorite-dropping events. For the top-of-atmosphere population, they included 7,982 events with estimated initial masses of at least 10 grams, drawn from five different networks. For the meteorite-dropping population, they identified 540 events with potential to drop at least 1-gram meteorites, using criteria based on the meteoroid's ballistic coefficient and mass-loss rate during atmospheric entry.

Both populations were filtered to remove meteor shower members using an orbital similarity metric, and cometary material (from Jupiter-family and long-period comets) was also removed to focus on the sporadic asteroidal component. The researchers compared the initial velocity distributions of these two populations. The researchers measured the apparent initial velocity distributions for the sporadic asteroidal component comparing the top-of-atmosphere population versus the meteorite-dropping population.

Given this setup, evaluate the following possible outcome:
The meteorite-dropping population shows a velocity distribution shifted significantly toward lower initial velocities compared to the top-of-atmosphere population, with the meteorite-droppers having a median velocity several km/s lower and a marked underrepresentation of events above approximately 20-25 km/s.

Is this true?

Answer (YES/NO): NO